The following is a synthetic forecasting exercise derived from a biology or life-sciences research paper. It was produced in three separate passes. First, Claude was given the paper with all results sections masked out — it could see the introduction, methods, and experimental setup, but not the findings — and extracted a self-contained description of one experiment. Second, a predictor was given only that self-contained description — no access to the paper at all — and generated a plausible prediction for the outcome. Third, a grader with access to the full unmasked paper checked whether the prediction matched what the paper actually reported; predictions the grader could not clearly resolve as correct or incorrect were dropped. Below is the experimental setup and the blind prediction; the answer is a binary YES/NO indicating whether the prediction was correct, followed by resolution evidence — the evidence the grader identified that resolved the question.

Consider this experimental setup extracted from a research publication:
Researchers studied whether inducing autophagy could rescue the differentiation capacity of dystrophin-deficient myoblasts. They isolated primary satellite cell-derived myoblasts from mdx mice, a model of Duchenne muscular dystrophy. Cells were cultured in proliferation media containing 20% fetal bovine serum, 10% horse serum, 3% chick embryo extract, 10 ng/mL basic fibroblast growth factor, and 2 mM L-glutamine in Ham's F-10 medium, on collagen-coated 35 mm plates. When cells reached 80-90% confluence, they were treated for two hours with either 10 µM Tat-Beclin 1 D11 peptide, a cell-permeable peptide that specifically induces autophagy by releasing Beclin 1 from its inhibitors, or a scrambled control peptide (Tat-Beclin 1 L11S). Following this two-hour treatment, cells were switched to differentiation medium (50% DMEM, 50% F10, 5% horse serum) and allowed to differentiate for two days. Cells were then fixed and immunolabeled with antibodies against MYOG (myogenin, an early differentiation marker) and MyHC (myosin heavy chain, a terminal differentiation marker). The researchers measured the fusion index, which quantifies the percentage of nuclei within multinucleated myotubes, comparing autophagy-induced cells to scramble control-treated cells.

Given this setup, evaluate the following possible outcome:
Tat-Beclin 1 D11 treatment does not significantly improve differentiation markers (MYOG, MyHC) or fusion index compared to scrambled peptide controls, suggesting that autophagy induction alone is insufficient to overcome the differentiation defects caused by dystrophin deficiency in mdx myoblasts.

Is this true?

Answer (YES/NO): NO